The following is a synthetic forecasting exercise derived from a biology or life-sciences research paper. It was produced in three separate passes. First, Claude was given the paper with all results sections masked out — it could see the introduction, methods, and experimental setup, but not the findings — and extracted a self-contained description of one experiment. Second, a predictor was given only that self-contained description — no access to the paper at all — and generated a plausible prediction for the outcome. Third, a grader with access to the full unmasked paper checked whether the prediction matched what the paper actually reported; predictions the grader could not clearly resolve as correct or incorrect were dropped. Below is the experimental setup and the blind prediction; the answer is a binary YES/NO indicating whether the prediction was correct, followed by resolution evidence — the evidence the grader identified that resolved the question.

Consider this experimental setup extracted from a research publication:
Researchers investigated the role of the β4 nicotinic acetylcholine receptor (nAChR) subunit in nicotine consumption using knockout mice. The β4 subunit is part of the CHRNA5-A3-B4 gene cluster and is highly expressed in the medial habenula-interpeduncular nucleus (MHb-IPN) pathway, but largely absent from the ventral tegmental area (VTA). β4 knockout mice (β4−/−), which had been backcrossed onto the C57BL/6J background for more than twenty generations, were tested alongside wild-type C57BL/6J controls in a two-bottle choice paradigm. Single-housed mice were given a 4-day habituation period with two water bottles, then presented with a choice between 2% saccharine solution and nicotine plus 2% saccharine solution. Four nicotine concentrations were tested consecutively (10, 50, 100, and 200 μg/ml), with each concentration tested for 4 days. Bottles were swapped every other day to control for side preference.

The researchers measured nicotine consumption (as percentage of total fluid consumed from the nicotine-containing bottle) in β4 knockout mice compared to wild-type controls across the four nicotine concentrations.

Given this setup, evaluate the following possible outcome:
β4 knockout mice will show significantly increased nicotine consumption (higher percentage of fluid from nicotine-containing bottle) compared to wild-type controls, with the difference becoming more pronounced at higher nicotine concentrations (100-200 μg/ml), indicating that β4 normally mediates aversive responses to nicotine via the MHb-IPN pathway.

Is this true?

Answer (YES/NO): YES